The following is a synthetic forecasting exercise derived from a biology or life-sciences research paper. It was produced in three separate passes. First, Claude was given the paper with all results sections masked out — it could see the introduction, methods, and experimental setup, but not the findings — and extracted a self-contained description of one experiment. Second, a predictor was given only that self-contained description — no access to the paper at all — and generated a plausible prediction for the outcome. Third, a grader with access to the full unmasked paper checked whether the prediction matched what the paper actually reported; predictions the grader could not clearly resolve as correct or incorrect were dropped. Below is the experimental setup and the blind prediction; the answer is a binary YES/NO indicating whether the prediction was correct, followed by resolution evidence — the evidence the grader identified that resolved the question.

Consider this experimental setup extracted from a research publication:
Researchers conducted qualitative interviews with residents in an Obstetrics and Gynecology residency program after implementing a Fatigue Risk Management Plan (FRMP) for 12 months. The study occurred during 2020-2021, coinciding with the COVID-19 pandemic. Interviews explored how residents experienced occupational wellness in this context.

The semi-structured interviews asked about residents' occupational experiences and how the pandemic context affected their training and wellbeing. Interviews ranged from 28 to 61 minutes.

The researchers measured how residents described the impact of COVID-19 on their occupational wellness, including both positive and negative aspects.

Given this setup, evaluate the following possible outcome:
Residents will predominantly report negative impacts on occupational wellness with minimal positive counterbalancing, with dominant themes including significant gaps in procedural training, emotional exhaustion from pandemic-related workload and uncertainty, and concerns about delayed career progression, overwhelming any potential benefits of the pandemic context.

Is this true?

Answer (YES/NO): NO